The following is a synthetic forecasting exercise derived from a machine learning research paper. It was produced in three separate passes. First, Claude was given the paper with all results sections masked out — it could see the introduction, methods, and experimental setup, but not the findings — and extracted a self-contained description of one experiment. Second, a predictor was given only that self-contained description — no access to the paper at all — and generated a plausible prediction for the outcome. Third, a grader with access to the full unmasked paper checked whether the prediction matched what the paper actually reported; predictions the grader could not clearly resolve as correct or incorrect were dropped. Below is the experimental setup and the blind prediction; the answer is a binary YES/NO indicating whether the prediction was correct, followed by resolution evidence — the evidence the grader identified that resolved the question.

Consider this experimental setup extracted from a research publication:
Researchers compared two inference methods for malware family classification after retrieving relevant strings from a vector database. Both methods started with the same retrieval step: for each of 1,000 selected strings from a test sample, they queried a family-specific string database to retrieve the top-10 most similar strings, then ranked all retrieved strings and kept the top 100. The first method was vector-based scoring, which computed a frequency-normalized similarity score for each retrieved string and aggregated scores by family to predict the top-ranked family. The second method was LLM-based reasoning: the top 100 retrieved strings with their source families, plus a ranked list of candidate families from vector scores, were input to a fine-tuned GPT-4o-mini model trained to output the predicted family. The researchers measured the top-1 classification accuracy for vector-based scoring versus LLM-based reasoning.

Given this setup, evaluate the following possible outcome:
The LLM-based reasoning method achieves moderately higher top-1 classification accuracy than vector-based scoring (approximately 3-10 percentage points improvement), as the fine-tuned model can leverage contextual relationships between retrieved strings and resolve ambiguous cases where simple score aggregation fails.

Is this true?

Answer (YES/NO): NO